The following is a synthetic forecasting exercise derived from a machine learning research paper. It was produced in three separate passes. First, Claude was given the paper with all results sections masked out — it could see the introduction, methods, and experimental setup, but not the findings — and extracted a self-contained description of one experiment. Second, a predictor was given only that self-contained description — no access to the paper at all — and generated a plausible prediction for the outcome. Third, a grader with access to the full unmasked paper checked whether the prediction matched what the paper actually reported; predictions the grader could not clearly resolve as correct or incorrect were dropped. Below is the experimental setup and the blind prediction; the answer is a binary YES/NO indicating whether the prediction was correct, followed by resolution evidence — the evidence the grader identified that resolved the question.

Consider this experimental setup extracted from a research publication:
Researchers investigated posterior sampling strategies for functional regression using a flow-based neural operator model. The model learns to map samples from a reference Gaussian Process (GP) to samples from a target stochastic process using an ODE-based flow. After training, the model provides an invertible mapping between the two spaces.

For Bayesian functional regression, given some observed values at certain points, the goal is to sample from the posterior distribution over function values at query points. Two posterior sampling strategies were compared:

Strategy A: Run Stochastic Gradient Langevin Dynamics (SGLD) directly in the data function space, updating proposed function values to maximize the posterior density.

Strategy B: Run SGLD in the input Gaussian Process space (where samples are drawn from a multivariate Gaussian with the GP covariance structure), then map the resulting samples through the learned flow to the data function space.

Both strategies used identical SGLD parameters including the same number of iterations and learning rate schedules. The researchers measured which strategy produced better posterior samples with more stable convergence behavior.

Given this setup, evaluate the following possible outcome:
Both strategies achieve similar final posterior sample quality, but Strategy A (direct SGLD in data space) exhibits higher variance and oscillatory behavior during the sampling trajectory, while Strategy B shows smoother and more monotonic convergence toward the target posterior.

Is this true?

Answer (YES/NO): NO